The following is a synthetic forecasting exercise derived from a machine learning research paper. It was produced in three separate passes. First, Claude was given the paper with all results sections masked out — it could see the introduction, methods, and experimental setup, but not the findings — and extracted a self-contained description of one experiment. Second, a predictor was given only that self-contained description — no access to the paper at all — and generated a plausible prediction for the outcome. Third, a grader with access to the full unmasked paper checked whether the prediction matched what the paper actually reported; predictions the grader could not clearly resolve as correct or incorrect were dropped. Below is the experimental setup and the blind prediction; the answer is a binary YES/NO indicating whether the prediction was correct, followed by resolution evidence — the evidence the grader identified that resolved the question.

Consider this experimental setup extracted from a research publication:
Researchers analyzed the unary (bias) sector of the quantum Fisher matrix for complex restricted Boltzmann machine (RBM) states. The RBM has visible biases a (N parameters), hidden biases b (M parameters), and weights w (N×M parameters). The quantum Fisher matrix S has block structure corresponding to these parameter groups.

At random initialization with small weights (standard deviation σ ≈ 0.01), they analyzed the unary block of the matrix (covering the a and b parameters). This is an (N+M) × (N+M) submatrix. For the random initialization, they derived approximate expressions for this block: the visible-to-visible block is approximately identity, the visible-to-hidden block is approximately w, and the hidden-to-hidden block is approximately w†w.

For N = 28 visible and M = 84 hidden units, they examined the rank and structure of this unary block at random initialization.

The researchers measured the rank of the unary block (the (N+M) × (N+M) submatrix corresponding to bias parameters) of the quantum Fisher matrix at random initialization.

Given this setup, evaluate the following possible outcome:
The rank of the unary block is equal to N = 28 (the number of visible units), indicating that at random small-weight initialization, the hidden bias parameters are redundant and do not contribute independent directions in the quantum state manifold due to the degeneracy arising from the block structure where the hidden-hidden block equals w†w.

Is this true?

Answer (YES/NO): YES